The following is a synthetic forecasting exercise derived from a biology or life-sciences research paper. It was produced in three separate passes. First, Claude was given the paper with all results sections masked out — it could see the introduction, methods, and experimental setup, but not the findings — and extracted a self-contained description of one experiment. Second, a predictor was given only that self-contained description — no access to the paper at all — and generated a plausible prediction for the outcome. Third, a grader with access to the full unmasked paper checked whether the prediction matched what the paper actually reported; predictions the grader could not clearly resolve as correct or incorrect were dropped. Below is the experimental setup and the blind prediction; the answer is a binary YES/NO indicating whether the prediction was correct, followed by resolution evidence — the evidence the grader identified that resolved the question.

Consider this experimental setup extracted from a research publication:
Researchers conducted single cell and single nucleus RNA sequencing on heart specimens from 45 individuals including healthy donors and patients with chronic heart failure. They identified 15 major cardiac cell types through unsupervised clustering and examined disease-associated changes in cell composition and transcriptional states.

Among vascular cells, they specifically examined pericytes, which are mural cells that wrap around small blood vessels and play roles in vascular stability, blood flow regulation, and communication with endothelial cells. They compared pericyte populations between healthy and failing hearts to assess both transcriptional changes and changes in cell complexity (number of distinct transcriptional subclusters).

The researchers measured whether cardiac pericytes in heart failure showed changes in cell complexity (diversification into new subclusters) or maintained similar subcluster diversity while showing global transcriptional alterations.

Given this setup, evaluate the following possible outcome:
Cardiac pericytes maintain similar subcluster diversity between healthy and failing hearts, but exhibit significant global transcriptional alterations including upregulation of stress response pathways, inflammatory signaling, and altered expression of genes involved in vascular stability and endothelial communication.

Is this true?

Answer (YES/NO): NO